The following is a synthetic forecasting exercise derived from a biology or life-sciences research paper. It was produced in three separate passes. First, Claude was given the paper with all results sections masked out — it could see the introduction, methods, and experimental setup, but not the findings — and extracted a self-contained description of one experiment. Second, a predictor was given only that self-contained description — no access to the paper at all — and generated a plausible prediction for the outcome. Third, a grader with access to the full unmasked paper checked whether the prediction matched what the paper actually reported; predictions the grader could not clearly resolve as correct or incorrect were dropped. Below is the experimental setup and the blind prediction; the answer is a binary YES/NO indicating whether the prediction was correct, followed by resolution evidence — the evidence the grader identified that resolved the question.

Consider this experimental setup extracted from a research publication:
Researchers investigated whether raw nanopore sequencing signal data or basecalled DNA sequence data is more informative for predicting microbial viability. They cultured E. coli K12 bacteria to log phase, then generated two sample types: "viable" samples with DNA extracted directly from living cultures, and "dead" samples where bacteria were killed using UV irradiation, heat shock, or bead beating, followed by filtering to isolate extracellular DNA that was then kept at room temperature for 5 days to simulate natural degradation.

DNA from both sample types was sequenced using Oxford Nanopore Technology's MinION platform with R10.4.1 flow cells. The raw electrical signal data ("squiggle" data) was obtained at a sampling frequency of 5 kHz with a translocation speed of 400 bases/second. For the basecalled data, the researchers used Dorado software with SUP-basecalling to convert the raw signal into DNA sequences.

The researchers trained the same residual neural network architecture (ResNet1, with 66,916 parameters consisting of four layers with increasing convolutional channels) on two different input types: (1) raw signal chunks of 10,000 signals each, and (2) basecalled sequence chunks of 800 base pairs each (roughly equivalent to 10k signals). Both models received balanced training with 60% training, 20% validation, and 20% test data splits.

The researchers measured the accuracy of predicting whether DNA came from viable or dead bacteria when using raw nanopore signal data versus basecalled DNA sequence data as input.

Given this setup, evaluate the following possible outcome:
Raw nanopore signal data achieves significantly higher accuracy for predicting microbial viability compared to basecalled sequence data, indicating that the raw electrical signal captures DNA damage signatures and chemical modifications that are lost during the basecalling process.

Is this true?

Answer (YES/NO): YES